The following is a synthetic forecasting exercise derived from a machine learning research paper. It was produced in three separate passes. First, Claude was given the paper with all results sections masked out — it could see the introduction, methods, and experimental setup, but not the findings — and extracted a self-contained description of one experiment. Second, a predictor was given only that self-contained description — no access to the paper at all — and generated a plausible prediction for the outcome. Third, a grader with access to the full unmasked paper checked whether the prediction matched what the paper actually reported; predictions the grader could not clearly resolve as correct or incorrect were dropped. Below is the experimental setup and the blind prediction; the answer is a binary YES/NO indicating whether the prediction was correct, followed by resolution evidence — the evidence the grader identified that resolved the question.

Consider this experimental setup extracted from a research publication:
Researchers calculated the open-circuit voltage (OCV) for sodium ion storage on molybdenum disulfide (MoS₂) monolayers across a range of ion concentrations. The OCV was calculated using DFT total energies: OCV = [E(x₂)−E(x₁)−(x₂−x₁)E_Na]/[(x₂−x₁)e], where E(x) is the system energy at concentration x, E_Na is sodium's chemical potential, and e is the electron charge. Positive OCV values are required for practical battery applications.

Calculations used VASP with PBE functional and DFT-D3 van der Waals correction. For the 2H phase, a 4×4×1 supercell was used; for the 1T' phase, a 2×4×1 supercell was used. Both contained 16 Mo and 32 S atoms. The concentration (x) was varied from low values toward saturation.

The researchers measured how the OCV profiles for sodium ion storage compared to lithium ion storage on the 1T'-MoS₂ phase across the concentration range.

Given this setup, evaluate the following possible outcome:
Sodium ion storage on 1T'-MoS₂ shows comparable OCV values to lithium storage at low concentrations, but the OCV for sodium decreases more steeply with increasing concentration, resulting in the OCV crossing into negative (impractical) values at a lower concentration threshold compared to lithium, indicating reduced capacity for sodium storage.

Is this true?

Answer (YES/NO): NO